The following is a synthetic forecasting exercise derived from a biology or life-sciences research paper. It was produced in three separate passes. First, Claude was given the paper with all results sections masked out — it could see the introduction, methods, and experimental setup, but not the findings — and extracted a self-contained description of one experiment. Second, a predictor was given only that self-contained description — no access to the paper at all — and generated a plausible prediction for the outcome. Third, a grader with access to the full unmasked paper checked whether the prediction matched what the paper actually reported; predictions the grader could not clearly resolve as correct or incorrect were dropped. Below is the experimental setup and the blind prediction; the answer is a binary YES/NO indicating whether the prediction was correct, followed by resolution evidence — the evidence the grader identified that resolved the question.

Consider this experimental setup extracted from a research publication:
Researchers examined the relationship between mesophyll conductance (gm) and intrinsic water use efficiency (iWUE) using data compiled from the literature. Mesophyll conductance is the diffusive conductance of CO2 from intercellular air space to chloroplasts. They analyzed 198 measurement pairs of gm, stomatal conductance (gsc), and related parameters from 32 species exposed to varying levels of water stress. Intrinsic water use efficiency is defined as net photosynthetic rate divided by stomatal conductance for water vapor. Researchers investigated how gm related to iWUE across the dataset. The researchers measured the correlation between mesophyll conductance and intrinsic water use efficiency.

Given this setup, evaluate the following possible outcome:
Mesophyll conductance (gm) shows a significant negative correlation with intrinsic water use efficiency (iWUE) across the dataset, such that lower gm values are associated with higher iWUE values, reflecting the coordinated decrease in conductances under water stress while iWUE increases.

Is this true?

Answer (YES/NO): YES